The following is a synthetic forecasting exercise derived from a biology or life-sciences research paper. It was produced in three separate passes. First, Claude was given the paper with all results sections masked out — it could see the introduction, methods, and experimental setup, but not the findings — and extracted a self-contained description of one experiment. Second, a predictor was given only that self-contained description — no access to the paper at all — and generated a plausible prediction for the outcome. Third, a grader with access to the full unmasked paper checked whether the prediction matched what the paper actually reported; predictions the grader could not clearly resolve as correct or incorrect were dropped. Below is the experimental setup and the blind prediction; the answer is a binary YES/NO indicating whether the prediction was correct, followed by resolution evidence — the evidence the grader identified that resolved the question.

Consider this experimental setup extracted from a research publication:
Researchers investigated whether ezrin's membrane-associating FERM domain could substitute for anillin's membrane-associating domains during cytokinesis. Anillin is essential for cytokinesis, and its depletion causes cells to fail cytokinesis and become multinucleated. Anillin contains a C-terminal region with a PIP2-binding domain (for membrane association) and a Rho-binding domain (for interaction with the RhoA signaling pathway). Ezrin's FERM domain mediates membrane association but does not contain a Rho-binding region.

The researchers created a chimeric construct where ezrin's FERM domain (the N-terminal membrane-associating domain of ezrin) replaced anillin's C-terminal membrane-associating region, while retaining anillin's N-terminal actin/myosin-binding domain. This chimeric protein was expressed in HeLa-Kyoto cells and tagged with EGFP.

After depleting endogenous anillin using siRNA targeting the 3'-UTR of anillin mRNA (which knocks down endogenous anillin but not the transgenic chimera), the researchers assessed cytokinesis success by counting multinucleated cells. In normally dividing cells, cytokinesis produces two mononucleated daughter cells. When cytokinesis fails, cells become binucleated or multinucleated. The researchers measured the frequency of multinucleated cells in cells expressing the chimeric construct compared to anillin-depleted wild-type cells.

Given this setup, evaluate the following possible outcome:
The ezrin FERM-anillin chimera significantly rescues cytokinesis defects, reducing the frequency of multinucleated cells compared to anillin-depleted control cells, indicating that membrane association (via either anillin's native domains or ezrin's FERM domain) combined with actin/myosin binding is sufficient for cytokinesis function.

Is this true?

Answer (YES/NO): NO